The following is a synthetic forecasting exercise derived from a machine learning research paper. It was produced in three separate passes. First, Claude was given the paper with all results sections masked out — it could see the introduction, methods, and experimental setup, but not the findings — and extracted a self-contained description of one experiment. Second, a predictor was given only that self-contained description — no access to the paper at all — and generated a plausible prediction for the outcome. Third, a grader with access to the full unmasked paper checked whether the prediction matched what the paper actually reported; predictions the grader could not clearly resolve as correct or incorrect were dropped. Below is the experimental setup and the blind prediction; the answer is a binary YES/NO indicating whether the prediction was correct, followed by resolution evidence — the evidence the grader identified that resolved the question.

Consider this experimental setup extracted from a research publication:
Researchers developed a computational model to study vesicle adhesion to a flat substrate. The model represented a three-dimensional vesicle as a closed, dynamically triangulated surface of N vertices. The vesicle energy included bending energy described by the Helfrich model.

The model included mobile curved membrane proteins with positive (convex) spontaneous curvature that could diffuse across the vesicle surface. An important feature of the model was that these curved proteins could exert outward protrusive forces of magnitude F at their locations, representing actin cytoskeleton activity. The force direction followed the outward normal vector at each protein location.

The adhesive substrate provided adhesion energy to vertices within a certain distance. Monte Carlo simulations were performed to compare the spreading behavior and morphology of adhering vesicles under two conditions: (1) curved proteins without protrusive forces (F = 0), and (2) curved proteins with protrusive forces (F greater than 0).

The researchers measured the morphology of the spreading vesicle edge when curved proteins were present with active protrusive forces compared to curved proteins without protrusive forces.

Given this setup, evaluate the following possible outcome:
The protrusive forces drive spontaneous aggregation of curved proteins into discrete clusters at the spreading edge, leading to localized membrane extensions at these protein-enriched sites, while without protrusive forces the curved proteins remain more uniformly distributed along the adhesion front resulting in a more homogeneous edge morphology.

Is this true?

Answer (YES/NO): NO